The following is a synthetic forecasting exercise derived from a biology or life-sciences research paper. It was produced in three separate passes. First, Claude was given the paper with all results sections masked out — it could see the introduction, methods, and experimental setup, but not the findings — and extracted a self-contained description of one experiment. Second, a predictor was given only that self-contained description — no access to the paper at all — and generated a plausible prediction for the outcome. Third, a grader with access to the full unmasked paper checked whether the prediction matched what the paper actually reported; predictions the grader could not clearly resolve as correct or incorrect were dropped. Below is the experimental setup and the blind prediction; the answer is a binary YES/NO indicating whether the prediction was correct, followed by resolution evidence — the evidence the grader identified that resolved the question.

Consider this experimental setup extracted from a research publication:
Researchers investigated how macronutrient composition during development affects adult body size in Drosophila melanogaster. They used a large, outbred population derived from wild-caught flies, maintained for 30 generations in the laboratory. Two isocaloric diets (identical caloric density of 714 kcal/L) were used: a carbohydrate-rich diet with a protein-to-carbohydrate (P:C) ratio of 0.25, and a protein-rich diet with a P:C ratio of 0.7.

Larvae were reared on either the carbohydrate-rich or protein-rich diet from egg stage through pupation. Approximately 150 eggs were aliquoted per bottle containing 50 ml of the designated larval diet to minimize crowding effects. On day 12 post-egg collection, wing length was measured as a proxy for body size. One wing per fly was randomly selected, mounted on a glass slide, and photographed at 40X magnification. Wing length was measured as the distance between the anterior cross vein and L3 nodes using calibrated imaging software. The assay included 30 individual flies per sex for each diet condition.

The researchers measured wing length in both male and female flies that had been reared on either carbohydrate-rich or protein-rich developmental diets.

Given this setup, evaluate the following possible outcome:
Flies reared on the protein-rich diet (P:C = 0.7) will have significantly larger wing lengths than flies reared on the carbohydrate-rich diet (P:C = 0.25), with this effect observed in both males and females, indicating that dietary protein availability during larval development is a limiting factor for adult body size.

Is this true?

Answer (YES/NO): NO